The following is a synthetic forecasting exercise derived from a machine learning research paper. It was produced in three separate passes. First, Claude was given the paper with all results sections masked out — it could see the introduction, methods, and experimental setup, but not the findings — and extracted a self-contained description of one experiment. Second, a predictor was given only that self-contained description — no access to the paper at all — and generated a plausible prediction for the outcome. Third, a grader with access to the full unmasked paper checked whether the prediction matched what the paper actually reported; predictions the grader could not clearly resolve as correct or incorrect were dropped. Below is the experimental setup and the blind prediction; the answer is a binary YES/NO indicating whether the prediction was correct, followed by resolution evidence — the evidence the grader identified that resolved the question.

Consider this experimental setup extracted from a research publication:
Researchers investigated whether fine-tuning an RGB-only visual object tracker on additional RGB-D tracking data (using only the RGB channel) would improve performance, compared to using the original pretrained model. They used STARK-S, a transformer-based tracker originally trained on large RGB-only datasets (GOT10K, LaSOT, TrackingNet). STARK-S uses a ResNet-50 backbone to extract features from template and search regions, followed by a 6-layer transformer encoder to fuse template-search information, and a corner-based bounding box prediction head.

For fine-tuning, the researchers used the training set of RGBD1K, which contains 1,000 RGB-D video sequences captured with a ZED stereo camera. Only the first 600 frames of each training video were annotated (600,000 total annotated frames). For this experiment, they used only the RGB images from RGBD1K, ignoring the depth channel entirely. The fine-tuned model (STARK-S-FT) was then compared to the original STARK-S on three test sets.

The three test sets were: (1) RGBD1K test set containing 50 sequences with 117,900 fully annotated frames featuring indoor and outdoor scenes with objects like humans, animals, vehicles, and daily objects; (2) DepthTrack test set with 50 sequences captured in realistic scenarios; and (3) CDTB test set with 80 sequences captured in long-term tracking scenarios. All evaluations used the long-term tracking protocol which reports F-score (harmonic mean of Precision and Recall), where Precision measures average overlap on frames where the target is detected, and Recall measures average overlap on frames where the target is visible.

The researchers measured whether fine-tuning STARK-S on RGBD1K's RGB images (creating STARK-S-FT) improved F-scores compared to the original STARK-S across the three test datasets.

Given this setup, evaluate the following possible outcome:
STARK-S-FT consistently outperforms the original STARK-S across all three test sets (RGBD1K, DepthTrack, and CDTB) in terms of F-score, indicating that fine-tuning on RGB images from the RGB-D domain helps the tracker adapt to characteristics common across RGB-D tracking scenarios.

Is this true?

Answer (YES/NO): YES